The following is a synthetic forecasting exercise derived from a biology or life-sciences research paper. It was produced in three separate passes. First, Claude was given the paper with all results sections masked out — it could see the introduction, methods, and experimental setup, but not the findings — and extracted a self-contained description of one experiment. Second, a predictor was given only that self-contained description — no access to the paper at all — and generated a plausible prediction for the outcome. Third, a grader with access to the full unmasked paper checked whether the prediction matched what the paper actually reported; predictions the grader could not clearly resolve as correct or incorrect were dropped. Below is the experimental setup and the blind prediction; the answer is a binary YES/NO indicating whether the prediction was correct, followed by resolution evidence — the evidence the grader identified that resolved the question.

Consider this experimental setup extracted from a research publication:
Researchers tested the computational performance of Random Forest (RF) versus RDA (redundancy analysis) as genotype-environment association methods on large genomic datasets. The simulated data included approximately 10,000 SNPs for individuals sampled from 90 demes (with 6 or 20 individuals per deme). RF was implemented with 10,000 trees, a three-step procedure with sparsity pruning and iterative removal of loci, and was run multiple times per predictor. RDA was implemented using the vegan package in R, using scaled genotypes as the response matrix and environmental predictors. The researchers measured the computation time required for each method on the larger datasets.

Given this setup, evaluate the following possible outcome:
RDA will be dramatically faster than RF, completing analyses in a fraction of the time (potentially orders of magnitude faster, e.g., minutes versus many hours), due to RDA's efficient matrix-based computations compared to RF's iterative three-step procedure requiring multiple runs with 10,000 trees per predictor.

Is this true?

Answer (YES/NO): YES